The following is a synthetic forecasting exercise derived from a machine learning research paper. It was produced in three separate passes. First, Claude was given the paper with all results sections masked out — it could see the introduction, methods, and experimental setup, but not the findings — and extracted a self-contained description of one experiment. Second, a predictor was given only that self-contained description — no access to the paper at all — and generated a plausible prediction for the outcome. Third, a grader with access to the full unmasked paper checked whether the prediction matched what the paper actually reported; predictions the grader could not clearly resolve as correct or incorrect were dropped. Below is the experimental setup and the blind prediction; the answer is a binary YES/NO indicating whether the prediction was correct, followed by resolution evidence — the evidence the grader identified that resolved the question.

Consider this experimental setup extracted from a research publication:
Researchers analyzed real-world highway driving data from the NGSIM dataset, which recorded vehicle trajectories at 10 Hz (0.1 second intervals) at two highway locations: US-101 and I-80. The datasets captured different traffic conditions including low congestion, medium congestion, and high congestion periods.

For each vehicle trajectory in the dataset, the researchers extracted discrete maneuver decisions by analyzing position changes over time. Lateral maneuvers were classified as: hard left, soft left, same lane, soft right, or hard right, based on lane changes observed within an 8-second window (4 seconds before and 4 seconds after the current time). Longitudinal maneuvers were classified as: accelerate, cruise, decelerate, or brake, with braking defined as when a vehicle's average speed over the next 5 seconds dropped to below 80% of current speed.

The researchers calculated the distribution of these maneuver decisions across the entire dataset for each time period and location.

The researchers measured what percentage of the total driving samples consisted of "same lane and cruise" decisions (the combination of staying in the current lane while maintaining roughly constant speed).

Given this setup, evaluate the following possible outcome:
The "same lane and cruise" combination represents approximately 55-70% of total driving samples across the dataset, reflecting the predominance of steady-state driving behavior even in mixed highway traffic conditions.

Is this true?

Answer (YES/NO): NO